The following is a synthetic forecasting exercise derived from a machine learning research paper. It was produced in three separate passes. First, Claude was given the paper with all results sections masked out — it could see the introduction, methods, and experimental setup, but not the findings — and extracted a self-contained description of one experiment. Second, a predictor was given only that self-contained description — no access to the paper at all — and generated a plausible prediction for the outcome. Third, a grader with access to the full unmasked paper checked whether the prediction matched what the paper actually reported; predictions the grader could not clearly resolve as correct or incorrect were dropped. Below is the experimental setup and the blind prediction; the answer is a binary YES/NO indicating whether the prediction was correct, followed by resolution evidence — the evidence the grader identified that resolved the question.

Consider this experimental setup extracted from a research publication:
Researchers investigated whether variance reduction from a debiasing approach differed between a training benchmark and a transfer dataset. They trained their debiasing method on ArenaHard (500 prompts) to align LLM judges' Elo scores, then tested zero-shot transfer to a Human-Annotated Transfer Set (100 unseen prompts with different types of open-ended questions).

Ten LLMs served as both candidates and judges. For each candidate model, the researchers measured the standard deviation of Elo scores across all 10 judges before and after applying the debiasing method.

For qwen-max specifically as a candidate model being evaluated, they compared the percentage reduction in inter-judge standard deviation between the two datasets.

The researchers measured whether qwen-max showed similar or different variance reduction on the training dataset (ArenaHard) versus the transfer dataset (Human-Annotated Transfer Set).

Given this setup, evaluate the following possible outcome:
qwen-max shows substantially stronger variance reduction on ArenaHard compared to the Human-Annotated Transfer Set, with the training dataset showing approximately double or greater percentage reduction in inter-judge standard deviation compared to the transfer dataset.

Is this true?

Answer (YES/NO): NO